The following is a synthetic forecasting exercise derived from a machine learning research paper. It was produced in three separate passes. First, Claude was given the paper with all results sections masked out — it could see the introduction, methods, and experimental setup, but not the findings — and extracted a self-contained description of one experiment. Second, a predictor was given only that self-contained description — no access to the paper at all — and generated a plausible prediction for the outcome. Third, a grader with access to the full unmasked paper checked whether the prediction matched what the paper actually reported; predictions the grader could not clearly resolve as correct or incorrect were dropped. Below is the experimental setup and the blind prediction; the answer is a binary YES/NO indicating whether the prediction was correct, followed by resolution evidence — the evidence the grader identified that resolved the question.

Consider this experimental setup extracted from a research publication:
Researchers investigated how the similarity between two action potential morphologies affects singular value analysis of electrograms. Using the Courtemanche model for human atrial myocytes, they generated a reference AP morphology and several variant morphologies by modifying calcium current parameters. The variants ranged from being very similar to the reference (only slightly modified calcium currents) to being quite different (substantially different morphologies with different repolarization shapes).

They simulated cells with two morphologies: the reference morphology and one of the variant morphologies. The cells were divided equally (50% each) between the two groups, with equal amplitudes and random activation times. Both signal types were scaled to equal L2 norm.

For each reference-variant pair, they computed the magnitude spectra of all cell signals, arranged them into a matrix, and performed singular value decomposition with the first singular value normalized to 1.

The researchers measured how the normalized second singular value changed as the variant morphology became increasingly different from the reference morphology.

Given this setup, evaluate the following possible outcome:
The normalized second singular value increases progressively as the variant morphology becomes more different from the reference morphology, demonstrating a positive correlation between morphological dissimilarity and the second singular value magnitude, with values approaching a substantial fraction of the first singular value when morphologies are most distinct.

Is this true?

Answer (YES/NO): YES